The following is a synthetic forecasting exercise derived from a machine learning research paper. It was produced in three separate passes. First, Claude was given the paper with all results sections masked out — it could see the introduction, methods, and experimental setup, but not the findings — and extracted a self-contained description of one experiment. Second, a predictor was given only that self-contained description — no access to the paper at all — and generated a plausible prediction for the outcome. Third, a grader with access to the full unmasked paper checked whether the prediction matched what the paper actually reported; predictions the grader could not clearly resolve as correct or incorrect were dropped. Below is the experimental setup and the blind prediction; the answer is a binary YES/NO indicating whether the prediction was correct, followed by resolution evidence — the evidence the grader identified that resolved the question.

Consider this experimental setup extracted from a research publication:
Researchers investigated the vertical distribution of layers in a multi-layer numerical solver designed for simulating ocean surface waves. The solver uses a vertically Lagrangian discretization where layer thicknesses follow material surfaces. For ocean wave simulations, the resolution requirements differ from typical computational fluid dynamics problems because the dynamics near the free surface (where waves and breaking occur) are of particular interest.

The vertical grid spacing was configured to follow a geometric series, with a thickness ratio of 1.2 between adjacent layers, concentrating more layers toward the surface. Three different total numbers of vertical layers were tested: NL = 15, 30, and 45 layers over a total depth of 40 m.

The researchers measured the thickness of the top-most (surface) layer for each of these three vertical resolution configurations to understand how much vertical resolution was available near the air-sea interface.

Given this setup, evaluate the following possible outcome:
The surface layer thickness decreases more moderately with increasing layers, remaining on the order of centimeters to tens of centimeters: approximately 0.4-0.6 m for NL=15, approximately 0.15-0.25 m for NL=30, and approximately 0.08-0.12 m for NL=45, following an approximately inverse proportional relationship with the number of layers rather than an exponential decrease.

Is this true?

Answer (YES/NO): NO